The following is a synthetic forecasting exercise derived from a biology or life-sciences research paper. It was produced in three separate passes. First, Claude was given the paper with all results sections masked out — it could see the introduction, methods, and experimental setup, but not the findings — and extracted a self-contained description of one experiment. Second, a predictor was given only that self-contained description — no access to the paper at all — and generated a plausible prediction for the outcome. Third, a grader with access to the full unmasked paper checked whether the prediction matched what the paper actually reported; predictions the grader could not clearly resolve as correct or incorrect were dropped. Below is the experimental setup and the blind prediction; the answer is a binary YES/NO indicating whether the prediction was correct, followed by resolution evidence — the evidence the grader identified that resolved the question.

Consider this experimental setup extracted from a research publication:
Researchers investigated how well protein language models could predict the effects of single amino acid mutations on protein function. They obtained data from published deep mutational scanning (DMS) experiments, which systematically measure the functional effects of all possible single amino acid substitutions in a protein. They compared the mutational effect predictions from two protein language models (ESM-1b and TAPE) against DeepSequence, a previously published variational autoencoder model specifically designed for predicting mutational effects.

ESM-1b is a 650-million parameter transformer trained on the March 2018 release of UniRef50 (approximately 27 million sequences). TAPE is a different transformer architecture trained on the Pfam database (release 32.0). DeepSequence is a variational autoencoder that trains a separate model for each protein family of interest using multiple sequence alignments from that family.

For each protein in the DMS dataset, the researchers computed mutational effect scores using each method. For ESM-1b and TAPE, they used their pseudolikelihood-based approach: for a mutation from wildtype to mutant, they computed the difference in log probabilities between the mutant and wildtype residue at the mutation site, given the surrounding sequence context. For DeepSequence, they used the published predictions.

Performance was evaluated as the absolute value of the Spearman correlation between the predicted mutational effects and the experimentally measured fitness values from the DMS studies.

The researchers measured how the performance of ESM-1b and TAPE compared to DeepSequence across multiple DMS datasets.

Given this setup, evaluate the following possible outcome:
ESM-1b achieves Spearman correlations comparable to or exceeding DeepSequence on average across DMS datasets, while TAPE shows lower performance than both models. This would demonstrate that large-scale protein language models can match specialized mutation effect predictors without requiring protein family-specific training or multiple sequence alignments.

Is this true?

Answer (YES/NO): YES